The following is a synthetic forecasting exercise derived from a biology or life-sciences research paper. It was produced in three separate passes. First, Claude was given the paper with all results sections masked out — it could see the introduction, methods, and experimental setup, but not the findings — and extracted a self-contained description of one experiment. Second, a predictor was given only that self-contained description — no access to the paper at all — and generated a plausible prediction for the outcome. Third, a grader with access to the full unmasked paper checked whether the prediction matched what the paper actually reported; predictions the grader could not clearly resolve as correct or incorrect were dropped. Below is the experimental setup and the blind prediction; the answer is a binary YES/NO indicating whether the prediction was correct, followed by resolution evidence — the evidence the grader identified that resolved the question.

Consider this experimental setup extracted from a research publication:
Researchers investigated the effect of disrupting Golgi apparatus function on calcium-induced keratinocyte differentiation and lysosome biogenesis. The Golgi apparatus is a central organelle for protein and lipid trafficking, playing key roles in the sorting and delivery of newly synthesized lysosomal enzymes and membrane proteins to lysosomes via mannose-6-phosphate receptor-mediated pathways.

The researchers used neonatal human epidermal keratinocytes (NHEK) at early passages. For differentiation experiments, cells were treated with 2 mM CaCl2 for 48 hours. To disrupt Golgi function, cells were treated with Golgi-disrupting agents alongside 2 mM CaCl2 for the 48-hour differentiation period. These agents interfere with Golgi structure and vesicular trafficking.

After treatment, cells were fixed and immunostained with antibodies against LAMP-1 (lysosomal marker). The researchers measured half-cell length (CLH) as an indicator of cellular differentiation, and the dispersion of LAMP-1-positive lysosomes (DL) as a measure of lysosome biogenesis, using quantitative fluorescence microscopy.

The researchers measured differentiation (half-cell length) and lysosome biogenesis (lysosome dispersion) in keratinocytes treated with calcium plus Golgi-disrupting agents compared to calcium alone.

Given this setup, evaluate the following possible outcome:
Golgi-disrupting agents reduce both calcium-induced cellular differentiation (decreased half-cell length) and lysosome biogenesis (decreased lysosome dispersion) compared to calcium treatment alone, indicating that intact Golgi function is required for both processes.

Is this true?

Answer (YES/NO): YES